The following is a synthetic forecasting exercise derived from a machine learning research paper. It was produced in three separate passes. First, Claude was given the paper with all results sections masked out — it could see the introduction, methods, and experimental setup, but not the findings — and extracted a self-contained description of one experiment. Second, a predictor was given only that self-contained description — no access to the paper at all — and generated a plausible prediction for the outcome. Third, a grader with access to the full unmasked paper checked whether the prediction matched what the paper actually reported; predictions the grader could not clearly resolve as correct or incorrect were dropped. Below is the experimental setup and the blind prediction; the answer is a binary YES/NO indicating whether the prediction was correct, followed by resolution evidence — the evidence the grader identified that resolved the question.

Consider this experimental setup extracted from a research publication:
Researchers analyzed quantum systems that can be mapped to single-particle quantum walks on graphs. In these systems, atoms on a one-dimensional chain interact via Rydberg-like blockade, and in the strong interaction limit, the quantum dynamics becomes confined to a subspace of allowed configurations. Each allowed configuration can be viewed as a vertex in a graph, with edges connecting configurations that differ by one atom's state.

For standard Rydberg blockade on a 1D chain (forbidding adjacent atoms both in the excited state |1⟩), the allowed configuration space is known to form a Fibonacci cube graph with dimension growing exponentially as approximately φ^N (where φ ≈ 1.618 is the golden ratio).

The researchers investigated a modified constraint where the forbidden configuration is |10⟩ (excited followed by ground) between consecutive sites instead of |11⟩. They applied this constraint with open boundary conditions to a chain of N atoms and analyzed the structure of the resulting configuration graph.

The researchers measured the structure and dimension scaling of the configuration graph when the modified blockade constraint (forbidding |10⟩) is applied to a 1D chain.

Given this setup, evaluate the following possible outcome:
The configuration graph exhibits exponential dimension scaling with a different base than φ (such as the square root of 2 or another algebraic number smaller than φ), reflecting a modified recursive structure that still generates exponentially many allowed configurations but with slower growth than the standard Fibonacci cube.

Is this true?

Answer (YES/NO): NO